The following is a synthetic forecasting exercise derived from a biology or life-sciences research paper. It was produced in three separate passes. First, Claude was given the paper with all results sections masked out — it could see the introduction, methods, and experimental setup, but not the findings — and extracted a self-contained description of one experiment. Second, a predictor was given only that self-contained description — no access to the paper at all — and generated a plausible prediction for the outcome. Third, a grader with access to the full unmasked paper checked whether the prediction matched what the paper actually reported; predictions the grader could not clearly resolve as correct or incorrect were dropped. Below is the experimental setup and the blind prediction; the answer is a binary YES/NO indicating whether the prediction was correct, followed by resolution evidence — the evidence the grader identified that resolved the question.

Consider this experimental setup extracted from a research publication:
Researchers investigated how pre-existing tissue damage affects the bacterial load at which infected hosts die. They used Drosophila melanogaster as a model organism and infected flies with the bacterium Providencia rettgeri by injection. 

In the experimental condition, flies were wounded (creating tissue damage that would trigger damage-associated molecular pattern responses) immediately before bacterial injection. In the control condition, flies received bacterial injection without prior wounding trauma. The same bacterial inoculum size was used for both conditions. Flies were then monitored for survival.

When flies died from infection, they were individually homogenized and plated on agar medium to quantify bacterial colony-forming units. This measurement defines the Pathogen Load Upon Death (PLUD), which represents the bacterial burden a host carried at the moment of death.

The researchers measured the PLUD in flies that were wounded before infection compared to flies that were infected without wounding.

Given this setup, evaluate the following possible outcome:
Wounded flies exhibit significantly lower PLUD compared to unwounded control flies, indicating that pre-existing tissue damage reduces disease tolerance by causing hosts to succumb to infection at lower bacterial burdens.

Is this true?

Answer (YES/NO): NO